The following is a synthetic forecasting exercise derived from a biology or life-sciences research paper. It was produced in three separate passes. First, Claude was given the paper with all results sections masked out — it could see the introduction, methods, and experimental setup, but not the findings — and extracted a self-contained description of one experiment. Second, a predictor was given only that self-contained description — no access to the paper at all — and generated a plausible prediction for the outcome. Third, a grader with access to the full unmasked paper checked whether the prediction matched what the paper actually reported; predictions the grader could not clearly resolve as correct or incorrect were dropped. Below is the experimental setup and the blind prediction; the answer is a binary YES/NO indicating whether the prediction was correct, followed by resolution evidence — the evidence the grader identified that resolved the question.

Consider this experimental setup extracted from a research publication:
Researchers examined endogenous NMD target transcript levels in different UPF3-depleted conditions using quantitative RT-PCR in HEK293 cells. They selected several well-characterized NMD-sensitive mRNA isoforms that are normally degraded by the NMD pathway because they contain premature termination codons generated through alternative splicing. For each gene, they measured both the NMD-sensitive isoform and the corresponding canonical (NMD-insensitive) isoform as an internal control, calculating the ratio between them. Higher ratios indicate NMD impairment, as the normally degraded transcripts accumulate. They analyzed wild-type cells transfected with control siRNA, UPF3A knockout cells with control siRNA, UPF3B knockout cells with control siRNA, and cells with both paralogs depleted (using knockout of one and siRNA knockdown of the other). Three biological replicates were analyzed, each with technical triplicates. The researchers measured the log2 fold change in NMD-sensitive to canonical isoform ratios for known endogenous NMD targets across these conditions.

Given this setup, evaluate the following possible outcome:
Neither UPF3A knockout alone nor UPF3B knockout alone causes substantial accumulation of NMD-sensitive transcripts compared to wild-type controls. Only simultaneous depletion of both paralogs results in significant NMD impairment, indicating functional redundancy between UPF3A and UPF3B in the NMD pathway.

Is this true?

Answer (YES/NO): YES